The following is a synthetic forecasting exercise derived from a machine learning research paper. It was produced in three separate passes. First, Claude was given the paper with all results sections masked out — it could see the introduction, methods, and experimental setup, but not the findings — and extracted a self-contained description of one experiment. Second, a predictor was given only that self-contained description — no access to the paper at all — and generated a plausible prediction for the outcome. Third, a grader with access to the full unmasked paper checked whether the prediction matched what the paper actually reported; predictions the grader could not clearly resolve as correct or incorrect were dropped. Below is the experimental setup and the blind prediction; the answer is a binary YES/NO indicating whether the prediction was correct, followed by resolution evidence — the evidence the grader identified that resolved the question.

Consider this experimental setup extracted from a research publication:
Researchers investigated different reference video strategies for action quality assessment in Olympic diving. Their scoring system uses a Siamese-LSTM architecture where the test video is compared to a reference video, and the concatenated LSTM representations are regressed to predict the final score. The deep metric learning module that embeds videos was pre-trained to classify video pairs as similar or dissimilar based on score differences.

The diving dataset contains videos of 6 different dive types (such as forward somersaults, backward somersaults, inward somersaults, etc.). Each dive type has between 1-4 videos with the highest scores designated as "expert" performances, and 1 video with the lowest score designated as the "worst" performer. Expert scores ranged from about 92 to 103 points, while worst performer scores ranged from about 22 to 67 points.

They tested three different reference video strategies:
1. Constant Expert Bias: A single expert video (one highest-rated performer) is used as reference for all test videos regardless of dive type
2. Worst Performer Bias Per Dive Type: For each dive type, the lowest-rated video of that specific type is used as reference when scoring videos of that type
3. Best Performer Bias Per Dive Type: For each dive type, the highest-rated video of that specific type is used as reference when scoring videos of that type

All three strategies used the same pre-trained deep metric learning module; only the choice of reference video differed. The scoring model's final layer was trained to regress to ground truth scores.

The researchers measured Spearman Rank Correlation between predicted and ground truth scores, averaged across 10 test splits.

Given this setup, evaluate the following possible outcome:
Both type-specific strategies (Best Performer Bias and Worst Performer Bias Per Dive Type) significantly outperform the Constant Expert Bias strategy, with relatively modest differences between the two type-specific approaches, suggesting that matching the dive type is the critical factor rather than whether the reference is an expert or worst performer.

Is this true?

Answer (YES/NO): NO